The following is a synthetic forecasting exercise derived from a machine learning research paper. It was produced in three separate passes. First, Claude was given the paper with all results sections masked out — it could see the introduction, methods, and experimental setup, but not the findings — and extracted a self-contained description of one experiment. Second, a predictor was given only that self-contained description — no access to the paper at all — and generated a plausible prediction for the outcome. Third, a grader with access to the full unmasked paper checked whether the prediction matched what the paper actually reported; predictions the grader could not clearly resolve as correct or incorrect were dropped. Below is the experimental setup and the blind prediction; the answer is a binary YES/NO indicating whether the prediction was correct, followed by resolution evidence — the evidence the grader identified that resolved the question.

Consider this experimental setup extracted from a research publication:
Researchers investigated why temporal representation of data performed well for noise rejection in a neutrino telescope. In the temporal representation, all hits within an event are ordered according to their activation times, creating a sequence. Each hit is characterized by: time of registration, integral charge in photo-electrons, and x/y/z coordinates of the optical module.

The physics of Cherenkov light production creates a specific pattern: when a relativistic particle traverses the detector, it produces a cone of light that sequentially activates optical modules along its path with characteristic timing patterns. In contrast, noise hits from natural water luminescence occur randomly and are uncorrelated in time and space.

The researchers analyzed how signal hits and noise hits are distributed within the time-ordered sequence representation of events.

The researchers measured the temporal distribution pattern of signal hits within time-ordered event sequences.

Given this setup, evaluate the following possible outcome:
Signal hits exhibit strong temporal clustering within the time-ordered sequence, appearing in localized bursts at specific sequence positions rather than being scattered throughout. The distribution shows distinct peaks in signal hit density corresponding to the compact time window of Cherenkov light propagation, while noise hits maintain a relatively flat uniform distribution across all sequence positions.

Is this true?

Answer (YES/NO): YES